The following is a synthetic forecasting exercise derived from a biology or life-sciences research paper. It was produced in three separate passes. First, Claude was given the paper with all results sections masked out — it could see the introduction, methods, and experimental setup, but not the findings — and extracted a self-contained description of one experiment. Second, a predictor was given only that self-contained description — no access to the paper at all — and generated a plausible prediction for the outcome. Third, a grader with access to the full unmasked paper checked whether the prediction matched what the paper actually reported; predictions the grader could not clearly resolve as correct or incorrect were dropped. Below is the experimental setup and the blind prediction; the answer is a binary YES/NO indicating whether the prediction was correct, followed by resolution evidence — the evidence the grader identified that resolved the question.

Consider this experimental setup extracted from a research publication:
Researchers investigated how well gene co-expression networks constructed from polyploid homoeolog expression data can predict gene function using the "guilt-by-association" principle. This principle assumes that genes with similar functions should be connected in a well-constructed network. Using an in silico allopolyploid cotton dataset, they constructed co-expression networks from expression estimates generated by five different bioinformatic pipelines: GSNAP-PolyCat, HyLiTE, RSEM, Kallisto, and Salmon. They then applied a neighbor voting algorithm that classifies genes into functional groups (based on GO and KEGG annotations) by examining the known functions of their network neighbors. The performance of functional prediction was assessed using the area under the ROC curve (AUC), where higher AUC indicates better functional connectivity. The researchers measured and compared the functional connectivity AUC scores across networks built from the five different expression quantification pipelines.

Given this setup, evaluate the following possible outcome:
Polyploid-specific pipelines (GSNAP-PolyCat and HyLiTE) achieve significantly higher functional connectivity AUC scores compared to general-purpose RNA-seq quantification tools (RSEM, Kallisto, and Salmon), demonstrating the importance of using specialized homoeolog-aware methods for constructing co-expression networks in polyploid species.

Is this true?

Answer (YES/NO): NO